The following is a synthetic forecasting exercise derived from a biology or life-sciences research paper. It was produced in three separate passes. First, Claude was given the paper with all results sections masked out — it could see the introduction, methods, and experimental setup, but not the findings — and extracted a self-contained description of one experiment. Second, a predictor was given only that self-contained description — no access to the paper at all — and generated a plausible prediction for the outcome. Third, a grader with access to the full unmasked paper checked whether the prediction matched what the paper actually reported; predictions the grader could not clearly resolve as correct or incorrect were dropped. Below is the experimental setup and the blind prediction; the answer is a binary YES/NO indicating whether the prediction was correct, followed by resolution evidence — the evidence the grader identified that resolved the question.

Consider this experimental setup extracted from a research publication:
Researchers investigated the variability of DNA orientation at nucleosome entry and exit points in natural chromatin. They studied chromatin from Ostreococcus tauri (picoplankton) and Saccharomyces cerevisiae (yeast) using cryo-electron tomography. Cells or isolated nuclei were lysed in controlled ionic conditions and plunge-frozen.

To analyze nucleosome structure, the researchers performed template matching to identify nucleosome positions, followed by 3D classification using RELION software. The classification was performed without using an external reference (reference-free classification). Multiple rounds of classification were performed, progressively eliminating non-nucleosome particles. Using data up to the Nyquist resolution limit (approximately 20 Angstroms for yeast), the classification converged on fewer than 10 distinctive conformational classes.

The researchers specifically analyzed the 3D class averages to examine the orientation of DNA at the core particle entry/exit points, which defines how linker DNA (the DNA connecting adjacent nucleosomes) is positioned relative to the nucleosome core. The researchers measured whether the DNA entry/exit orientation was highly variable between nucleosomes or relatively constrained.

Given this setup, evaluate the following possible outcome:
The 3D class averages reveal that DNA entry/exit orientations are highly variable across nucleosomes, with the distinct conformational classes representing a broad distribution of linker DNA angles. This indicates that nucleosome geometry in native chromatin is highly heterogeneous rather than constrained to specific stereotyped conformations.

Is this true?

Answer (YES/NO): NO